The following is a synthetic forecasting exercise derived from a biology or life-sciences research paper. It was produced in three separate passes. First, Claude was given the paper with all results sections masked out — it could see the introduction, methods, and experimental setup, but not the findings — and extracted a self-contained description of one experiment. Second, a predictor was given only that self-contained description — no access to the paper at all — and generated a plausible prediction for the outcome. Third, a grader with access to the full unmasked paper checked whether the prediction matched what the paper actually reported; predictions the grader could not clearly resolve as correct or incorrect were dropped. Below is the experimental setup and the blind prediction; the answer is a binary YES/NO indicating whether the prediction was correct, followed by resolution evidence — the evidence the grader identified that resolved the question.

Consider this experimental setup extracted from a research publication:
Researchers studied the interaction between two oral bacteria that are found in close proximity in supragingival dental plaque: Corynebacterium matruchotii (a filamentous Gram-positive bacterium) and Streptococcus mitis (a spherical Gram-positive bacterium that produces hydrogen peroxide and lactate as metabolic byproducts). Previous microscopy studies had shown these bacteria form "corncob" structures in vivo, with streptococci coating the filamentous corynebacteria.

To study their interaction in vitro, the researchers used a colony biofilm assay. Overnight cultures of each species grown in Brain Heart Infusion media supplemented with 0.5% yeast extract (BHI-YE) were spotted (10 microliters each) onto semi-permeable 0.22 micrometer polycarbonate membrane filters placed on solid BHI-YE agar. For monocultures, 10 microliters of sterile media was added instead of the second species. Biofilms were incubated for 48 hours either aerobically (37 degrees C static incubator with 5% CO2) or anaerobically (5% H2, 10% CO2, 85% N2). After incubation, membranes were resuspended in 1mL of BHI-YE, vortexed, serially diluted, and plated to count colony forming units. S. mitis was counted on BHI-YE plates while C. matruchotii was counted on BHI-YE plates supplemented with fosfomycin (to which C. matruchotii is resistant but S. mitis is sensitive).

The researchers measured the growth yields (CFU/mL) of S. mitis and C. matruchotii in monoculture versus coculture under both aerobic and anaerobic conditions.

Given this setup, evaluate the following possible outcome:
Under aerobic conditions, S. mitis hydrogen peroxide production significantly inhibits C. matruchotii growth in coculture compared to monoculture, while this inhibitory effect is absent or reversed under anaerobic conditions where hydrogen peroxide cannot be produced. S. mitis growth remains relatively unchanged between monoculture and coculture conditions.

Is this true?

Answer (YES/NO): NO